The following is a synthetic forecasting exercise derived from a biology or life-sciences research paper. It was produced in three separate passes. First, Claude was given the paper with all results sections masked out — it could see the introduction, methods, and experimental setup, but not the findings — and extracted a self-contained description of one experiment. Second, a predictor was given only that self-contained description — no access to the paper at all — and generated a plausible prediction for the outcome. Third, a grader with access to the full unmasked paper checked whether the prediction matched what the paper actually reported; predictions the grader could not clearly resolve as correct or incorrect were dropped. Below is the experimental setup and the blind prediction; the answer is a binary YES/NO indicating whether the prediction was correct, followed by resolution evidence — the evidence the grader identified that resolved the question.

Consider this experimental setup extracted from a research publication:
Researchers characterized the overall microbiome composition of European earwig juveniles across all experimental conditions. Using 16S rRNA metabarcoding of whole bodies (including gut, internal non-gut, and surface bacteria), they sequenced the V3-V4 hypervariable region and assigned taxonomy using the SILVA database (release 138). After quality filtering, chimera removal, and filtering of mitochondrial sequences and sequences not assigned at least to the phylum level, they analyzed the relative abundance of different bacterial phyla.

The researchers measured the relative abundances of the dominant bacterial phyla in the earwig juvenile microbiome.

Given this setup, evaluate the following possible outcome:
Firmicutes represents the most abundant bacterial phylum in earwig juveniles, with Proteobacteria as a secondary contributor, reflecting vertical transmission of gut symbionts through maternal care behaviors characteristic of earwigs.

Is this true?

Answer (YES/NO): NO